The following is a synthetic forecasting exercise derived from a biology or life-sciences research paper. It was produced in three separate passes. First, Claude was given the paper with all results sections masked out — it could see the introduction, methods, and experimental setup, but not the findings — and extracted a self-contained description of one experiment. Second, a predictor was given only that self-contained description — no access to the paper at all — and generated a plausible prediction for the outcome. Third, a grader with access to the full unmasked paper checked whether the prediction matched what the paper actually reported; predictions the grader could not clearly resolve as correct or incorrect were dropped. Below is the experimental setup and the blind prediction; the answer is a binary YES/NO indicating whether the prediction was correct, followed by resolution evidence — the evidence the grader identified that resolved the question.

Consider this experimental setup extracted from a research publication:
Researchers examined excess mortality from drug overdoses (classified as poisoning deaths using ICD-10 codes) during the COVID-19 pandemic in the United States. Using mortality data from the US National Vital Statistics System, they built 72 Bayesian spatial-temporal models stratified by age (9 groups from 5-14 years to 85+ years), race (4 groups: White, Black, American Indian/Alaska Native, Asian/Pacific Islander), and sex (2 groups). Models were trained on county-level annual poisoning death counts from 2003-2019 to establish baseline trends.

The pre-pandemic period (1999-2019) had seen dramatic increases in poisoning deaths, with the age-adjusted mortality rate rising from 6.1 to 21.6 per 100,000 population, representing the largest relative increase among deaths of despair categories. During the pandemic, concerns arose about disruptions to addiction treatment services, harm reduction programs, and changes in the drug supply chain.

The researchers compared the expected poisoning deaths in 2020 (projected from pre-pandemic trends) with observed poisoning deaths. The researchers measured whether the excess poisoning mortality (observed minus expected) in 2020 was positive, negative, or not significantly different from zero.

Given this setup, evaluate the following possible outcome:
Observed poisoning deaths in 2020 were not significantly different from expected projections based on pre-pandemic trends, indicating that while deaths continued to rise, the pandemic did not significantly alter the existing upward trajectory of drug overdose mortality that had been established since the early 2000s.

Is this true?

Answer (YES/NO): NO